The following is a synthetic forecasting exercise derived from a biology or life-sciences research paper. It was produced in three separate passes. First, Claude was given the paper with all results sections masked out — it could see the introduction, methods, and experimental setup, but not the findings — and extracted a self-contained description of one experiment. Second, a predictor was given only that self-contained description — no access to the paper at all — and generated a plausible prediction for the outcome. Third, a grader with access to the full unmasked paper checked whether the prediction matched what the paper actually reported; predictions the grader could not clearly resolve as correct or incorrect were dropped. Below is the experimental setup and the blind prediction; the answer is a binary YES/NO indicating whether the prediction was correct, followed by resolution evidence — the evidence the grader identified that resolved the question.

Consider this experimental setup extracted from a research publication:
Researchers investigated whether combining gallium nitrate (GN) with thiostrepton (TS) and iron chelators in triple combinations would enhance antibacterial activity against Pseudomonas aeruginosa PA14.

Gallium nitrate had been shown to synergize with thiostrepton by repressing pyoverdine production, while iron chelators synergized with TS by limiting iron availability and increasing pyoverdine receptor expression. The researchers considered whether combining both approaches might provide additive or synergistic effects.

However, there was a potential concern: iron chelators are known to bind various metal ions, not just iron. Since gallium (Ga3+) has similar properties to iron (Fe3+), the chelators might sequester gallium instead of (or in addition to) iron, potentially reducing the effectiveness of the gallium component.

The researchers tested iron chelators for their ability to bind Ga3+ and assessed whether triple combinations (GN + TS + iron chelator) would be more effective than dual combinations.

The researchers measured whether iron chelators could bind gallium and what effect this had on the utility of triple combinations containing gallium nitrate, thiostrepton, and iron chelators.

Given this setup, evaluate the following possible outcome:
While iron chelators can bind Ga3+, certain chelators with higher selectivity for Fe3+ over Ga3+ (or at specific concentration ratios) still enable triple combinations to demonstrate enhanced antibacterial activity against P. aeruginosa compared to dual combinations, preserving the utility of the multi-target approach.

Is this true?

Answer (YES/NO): NO